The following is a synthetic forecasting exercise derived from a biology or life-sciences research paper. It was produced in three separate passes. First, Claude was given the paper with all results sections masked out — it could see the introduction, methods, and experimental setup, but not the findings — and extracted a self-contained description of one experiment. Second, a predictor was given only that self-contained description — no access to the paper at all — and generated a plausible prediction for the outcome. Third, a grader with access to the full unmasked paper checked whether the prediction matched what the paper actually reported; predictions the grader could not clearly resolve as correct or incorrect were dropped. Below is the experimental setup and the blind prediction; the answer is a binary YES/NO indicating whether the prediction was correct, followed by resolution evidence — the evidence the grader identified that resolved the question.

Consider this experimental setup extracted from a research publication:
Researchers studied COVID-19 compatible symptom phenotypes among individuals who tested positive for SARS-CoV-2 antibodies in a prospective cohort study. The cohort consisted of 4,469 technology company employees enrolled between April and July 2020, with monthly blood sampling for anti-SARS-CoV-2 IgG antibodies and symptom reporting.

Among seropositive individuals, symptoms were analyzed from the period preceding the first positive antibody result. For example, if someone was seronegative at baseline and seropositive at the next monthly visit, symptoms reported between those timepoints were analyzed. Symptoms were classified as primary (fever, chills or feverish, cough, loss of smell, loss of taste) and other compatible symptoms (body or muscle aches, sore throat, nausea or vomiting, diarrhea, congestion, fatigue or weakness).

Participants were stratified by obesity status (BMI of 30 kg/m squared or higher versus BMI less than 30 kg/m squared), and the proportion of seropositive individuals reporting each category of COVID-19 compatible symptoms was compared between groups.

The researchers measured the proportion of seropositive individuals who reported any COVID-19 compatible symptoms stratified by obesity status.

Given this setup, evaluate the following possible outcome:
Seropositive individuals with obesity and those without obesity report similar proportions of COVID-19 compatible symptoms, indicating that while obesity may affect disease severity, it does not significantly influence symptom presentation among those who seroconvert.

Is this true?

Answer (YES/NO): NO